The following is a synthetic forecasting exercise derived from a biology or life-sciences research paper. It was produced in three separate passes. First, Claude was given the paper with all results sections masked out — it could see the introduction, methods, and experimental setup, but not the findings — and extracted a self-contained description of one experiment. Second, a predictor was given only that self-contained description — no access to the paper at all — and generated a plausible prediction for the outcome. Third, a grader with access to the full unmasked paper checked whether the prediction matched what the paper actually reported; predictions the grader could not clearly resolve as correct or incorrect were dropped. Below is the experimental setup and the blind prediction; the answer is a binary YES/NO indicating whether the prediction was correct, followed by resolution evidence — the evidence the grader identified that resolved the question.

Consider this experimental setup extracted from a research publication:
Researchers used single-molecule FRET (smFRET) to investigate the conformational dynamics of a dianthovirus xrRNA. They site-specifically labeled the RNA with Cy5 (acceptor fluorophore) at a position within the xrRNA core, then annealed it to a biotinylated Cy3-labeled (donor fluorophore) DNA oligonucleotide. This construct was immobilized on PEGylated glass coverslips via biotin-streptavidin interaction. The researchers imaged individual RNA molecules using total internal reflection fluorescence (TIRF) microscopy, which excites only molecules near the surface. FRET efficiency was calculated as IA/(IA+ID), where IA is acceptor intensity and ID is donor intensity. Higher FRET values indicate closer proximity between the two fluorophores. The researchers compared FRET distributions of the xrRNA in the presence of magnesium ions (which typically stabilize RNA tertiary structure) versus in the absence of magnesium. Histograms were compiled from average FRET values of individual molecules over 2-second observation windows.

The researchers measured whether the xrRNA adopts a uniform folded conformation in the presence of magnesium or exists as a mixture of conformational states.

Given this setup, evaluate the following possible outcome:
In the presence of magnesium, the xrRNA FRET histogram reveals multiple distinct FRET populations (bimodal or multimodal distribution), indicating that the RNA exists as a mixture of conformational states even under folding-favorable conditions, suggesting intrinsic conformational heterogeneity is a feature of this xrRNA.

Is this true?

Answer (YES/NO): YES